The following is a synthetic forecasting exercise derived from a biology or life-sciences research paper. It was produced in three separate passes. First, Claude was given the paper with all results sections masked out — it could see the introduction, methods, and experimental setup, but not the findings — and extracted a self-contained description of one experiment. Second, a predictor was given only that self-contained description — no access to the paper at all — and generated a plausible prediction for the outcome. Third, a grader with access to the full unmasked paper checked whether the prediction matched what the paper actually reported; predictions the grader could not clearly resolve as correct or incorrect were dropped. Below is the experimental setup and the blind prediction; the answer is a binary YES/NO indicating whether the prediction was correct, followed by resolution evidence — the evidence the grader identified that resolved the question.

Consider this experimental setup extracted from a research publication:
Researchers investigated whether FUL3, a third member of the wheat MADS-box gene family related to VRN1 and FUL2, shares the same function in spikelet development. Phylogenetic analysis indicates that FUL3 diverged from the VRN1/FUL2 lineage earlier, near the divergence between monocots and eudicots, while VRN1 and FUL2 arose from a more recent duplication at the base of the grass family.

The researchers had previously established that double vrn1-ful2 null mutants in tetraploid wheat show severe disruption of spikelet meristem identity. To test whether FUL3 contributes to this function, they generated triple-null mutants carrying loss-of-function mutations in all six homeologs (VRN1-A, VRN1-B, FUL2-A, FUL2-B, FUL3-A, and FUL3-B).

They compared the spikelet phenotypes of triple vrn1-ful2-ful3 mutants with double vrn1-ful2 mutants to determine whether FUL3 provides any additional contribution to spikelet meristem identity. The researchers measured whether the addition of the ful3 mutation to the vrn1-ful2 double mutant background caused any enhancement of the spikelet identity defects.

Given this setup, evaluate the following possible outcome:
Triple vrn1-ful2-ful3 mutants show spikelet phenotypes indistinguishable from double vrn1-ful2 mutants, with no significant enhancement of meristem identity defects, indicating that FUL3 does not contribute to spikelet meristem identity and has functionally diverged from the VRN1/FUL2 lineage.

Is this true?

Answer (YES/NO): NO